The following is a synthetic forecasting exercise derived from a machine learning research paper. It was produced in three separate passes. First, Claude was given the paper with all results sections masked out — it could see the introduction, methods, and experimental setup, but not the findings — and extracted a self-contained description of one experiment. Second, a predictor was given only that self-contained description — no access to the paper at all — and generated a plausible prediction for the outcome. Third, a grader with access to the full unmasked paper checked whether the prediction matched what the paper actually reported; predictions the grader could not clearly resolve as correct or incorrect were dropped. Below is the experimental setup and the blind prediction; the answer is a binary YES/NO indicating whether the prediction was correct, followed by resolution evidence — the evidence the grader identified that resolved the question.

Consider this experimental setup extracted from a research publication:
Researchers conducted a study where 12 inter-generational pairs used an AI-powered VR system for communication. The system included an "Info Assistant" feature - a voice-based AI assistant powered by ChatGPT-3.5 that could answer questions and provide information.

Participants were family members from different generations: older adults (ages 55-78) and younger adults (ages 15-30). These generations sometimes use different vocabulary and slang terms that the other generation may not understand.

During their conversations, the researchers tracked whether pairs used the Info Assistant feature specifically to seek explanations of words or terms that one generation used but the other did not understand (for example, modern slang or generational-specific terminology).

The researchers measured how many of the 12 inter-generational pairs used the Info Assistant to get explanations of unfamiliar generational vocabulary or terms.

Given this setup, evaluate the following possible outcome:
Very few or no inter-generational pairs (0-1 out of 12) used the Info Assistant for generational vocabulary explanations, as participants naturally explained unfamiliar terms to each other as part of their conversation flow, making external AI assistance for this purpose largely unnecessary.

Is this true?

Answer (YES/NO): NO